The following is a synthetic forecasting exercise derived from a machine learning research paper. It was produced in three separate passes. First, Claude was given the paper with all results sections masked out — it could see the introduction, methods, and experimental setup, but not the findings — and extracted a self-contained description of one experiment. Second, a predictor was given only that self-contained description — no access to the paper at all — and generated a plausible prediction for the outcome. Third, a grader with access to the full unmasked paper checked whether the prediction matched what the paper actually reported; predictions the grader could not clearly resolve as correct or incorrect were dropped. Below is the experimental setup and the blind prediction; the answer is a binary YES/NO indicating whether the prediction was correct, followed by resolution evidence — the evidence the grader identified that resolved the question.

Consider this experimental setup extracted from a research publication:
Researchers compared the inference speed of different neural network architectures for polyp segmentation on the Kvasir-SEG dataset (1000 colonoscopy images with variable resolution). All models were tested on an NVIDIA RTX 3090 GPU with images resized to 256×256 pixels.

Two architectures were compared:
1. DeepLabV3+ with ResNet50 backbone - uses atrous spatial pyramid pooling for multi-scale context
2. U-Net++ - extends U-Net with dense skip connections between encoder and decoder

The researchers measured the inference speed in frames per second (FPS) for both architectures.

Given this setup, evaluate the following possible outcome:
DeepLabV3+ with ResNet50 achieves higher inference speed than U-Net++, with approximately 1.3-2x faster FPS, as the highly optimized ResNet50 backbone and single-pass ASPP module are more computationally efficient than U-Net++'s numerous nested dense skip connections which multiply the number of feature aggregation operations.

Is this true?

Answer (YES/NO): NO